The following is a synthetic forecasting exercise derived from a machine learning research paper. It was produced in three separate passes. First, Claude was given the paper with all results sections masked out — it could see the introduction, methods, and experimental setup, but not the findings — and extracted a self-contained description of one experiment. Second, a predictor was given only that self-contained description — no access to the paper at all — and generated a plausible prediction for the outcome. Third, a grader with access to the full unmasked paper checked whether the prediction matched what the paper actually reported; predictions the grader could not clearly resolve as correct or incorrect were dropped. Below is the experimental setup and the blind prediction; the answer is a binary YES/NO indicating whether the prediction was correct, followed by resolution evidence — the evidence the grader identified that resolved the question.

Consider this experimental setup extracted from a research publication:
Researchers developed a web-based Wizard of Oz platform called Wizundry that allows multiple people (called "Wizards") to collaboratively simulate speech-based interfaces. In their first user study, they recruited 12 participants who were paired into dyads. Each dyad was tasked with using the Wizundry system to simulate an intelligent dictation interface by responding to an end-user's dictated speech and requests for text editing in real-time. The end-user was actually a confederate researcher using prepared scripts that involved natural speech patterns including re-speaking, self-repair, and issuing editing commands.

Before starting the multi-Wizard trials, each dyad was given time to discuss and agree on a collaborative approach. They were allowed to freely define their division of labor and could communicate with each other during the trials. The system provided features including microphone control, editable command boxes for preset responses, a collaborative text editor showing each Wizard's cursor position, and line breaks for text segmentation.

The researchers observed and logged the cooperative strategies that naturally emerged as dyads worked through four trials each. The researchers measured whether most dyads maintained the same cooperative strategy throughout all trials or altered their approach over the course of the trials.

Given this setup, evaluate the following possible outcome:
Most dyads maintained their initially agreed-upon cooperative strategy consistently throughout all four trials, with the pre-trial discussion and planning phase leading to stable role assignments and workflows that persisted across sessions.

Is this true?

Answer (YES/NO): NO